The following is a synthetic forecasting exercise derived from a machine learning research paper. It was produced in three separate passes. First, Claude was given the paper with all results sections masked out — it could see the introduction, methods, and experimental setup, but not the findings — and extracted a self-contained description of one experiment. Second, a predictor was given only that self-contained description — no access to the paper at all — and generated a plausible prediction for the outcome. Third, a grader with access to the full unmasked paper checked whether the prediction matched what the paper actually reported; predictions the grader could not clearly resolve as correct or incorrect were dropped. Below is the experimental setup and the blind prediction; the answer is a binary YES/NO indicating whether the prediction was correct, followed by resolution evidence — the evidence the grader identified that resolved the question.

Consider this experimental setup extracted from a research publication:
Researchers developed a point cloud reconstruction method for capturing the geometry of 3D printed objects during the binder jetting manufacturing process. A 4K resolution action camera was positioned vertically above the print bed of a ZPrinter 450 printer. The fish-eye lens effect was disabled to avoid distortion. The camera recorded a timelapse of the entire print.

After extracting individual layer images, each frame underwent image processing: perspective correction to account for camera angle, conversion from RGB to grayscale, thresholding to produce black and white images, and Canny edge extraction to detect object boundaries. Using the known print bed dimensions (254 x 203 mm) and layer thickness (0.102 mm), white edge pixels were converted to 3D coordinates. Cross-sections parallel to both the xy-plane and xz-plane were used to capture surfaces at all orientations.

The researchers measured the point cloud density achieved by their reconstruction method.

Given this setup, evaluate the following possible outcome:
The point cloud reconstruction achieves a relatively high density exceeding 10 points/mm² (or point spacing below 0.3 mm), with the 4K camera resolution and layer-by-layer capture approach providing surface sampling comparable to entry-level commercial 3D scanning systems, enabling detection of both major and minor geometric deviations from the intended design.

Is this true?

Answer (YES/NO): NO